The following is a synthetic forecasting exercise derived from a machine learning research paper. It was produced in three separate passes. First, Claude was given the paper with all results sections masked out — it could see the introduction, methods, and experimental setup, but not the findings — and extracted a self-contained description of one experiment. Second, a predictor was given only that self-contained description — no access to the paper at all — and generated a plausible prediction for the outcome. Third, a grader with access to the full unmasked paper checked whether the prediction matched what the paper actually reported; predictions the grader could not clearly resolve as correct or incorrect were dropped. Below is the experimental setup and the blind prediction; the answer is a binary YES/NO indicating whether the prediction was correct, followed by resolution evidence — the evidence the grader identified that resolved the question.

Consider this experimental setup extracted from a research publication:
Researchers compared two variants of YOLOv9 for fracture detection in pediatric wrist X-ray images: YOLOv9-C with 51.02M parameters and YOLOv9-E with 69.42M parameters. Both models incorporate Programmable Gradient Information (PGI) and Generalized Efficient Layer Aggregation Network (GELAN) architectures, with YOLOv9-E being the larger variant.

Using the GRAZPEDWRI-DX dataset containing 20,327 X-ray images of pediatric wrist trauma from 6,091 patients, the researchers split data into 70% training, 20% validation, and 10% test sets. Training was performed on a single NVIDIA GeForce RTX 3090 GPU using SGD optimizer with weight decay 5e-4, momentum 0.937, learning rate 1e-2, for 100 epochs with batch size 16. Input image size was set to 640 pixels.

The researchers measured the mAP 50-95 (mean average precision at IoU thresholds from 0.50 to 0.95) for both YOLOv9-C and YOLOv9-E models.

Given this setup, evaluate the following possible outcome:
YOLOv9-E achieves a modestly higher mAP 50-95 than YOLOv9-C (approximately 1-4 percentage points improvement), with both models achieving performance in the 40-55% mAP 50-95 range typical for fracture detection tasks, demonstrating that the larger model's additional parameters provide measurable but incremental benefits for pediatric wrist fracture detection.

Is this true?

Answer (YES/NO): NO